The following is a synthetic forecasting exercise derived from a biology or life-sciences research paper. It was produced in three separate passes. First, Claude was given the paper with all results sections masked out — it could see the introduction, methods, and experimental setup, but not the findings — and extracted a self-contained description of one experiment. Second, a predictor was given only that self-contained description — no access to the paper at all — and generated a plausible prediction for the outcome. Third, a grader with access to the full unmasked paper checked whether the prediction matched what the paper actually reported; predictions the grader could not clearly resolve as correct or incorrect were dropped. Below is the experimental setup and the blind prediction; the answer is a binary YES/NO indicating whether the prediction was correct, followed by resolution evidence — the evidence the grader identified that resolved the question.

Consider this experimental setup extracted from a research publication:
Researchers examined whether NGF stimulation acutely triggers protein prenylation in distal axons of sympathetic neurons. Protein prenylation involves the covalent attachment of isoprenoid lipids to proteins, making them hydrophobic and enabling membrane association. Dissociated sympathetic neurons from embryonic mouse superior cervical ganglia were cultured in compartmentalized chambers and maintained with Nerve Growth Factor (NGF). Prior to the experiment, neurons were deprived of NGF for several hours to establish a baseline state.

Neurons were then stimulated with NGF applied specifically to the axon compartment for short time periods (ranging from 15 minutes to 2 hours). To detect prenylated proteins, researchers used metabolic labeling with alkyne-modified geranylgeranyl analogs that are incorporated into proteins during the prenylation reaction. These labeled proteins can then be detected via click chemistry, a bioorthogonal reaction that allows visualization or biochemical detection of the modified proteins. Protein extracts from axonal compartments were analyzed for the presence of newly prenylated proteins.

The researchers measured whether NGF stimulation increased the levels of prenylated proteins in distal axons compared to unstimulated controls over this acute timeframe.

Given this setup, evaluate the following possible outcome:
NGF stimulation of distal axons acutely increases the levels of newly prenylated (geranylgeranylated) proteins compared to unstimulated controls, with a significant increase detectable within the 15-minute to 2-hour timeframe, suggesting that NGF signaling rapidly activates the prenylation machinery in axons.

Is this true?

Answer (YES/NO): YES